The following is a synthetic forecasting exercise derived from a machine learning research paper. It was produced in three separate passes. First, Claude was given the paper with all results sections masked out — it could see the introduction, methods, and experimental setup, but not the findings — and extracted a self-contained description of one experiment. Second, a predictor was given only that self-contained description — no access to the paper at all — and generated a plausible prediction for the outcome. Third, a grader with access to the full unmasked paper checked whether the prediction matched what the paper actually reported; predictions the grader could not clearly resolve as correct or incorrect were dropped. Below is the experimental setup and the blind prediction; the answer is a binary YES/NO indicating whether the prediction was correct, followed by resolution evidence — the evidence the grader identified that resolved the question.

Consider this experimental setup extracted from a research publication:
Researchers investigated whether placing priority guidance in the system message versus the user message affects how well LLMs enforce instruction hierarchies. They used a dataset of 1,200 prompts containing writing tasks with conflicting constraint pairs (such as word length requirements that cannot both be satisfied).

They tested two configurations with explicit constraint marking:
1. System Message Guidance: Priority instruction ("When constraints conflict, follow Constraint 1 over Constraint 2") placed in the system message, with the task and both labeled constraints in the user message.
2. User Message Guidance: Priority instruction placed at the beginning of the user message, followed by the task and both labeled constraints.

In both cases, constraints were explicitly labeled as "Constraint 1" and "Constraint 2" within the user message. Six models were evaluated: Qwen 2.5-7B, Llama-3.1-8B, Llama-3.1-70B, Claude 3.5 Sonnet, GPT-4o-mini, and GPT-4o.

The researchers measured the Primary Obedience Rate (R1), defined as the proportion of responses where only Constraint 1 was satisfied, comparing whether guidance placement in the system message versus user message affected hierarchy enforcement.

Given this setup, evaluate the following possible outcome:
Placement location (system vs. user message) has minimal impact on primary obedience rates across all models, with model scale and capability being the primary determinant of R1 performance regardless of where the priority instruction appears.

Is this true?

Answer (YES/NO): YES